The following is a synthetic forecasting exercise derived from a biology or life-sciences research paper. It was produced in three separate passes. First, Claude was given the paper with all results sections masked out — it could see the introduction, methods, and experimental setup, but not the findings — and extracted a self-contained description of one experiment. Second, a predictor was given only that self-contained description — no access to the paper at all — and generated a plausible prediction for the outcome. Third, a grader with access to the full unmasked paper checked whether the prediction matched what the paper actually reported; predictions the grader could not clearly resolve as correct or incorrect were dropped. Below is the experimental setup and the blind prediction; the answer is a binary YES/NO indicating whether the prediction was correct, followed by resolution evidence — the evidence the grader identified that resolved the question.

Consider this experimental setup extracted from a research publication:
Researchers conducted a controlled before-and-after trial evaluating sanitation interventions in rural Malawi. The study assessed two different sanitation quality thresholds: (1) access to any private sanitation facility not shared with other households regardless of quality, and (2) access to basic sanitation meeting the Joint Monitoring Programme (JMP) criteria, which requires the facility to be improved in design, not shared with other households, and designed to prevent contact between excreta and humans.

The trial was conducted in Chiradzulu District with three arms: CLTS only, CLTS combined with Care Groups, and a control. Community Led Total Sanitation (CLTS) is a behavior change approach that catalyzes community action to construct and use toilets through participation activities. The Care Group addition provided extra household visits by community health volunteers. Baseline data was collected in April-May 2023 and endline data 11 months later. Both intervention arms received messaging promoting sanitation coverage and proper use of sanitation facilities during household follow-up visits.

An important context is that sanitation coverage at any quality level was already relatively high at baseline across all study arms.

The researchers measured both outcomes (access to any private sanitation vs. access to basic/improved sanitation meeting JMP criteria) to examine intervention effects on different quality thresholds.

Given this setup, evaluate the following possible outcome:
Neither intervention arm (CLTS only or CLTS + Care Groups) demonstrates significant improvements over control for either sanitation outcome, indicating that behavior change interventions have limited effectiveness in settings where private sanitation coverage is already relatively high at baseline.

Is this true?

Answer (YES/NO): NO